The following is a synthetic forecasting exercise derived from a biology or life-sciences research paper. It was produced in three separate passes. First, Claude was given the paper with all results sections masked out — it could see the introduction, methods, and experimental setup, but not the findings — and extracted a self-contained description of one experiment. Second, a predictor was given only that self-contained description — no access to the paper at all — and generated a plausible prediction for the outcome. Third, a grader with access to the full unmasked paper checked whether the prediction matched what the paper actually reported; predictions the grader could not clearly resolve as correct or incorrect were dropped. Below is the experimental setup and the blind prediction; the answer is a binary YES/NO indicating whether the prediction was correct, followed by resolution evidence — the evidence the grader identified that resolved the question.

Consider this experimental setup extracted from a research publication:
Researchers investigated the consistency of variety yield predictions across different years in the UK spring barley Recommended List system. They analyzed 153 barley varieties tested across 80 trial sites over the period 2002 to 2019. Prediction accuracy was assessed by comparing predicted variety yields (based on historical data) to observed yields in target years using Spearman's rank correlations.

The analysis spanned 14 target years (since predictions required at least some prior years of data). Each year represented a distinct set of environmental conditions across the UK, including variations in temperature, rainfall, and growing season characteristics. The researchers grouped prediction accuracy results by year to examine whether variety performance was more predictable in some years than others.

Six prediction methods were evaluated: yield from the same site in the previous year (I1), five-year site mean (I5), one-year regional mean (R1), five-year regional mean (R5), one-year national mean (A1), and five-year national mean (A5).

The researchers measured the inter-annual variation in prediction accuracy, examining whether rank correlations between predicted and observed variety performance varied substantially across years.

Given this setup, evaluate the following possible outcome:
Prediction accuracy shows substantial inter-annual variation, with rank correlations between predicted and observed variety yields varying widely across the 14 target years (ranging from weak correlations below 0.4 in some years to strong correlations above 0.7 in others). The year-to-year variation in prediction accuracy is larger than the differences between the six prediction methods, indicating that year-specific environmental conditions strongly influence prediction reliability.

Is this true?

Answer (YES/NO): NO